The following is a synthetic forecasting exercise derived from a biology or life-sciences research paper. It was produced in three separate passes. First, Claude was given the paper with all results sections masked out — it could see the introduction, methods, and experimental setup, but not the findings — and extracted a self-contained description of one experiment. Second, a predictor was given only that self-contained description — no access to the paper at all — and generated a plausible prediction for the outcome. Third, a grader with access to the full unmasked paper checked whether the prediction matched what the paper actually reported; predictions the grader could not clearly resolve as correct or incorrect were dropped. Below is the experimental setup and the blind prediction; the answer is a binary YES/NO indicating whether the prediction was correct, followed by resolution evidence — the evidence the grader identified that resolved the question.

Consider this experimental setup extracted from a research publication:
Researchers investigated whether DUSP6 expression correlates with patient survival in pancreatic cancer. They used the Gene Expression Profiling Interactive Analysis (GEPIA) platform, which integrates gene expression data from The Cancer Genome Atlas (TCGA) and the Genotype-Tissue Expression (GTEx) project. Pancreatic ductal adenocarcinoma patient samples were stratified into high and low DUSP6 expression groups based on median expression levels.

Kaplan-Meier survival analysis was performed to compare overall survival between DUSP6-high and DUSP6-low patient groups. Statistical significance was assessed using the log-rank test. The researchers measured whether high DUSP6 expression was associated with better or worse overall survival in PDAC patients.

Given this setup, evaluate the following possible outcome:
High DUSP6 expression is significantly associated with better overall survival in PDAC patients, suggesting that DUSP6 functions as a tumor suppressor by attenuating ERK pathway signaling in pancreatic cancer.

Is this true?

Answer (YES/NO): NO